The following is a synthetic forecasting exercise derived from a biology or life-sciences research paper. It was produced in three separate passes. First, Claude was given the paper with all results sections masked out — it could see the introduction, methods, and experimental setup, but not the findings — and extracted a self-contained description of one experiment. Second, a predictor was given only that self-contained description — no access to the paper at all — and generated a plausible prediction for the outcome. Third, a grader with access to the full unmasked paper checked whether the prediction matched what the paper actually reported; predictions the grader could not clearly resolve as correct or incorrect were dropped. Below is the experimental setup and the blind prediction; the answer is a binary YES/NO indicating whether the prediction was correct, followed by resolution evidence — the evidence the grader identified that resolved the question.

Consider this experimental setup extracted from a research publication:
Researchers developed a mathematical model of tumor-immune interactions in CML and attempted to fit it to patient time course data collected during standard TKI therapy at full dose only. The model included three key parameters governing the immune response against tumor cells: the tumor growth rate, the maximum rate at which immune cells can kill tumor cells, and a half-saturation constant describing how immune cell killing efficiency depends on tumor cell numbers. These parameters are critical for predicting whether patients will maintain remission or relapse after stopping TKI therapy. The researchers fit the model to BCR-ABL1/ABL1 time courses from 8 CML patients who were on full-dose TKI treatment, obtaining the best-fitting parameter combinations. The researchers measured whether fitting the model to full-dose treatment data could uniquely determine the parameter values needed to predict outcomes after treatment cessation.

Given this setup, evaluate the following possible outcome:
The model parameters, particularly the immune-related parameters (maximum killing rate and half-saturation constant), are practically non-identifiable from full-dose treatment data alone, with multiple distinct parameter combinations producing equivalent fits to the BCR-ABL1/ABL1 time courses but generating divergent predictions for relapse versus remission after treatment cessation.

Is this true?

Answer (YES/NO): YES